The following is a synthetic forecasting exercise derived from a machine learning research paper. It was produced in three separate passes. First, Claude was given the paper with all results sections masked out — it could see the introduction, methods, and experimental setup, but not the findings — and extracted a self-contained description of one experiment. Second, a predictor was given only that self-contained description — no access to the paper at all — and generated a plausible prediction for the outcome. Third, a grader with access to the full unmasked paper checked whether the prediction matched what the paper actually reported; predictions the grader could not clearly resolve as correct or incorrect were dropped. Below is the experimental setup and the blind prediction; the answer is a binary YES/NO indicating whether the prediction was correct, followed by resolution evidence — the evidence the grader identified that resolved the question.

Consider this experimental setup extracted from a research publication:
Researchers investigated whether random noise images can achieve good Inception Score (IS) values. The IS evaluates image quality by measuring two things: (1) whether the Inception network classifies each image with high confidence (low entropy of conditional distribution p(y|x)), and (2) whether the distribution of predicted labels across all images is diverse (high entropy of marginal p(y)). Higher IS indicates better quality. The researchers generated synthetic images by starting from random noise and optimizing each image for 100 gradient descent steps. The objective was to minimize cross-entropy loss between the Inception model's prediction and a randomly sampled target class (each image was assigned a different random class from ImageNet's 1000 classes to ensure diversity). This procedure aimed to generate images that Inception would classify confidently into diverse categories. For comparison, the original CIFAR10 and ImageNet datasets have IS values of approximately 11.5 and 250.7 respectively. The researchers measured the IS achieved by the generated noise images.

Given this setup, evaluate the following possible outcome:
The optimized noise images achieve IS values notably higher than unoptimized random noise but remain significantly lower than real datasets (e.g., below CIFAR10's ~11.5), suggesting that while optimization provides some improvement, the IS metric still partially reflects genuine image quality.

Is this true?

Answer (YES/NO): NO